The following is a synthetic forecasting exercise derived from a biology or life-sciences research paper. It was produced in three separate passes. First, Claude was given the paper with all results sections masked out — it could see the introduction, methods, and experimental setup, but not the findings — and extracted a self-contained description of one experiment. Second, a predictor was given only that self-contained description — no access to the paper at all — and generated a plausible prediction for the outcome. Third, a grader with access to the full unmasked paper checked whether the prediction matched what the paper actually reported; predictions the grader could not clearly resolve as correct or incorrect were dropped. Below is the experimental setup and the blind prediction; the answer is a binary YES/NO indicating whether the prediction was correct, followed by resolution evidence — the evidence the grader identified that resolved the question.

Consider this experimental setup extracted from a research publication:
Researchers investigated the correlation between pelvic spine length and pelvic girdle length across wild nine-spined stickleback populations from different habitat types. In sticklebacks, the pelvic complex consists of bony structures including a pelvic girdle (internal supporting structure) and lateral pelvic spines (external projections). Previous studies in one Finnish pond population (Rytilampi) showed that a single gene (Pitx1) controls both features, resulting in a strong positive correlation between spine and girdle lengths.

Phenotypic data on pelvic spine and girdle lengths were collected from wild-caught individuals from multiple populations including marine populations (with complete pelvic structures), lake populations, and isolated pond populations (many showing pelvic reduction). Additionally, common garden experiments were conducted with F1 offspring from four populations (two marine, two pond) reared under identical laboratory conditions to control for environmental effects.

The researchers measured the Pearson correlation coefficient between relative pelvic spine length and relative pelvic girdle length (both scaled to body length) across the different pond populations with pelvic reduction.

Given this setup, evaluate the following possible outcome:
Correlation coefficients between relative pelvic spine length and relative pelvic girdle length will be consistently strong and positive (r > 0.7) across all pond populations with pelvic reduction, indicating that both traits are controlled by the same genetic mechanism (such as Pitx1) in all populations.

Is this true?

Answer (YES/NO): NO